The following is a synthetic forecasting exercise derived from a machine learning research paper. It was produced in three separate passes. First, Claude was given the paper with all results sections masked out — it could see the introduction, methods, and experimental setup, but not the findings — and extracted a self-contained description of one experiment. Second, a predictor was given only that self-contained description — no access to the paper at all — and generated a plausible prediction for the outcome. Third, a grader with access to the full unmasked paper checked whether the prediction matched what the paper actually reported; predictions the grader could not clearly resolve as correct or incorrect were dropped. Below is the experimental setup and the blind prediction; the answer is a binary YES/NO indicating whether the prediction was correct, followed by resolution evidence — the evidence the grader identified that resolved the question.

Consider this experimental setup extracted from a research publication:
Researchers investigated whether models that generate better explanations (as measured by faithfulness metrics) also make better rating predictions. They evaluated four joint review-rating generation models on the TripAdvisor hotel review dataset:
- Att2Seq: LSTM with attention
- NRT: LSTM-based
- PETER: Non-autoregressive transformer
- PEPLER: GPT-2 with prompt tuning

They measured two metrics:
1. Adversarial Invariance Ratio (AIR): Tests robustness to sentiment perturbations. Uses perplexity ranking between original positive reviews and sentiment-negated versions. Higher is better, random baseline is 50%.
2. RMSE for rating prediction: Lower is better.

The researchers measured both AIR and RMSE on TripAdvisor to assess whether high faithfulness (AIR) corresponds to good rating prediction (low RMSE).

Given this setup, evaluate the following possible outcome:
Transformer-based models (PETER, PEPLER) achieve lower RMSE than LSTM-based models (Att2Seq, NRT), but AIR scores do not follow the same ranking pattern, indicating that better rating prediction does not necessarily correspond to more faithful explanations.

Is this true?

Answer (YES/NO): NO